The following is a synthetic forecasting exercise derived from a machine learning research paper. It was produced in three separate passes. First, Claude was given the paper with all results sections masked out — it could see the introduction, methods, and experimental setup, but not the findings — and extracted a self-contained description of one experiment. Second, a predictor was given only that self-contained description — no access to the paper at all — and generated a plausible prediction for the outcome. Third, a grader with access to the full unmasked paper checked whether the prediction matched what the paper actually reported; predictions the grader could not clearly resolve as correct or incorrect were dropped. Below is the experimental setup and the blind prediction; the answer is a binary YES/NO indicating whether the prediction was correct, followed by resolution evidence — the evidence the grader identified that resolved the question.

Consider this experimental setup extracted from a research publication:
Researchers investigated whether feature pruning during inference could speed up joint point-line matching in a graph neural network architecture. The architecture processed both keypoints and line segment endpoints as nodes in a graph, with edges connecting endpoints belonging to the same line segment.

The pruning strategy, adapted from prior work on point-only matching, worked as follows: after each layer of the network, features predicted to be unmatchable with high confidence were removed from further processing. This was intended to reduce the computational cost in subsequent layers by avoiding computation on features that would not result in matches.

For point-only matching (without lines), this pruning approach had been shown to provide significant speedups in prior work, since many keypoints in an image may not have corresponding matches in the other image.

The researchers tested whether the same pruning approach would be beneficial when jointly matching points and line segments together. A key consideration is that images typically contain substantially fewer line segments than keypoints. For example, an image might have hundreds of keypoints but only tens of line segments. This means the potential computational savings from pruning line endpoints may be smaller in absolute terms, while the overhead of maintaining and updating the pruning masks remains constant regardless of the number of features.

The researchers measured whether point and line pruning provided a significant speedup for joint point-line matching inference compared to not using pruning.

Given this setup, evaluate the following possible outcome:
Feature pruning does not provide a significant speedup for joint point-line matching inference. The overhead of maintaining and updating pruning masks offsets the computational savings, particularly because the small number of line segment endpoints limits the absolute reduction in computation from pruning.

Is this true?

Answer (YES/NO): YES